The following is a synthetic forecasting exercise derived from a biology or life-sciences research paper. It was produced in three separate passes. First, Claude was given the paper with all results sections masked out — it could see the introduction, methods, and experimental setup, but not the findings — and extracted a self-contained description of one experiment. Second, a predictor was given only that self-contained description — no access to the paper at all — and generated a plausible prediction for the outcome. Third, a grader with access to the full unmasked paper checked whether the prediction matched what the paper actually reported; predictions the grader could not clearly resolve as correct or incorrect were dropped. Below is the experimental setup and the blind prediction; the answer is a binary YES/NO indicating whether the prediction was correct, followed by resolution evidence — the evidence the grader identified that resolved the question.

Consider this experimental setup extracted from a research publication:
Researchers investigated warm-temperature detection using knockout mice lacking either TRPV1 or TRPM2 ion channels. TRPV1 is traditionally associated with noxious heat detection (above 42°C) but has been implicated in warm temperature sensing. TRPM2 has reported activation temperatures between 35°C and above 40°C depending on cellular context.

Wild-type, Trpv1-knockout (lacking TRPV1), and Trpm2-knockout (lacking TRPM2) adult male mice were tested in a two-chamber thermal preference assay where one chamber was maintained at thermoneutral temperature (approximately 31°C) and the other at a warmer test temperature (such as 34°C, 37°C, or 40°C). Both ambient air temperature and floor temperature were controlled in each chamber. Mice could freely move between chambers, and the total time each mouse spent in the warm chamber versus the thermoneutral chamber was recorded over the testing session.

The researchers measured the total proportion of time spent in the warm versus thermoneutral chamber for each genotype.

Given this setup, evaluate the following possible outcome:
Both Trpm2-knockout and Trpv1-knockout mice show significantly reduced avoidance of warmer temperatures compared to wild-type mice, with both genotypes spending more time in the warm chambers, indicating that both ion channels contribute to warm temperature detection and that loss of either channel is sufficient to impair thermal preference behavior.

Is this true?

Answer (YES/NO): NO